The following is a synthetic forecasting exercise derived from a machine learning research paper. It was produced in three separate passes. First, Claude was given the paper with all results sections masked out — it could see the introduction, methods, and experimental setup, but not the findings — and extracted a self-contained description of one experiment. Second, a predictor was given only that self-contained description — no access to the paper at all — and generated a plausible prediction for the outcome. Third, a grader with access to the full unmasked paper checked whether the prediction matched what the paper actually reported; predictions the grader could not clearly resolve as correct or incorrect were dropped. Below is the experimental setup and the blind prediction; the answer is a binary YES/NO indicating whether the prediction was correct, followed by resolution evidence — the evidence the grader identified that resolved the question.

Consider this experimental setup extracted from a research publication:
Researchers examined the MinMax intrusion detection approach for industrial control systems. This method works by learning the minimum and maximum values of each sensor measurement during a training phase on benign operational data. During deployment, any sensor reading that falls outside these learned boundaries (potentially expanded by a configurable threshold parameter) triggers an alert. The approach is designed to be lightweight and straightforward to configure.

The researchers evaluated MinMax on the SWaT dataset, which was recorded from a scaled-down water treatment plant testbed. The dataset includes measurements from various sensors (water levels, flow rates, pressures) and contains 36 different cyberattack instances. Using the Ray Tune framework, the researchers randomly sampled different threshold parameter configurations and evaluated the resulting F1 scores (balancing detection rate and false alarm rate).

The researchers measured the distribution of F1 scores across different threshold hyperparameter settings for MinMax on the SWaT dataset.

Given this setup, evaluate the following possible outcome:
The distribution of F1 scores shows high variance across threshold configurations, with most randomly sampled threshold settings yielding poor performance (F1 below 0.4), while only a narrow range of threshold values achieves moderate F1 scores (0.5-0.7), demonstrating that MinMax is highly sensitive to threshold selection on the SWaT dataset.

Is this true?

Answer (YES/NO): NO